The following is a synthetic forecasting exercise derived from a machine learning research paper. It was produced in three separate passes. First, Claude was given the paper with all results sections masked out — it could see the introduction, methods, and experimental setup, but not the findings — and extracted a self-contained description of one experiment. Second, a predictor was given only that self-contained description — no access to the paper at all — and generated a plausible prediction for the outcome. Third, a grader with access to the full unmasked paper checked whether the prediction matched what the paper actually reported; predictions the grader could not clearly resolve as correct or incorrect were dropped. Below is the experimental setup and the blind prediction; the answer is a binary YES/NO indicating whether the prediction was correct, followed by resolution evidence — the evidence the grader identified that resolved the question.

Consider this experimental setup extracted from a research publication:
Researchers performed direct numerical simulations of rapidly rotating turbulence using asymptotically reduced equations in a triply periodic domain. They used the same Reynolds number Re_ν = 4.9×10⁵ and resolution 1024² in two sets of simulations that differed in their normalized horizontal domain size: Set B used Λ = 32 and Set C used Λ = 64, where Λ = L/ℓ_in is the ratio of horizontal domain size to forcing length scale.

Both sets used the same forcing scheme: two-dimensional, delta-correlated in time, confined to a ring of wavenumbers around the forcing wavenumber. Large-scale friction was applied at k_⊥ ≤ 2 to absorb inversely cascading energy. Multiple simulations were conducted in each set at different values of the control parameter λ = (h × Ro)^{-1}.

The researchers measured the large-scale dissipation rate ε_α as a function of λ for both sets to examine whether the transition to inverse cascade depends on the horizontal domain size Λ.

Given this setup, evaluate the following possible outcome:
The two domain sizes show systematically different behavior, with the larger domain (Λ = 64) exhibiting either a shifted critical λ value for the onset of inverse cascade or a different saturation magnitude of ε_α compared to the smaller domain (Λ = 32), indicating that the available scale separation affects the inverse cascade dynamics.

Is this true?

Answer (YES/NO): NO